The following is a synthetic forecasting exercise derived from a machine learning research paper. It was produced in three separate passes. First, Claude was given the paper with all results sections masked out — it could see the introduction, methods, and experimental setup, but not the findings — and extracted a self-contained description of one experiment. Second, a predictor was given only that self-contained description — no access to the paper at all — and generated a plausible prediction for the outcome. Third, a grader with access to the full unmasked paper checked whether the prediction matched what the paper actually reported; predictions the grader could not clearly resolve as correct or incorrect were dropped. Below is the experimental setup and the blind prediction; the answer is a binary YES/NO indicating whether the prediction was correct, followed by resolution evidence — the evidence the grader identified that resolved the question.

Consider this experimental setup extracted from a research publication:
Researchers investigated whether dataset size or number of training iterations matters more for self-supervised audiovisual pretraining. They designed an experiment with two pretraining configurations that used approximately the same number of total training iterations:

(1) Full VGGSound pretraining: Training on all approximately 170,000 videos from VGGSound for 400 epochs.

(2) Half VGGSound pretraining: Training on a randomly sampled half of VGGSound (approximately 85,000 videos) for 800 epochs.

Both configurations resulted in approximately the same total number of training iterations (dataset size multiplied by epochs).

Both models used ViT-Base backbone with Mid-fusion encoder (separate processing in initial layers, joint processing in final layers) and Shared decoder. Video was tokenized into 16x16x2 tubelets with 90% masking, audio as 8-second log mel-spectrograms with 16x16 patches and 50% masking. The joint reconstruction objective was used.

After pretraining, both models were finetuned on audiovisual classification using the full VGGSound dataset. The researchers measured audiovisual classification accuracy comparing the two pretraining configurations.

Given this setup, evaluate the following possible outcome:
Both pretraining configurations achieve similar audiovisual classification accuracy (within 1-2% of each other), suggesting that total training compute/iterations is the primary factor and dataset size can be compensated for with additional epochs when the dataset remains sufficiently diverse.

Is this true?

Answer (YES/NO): YES